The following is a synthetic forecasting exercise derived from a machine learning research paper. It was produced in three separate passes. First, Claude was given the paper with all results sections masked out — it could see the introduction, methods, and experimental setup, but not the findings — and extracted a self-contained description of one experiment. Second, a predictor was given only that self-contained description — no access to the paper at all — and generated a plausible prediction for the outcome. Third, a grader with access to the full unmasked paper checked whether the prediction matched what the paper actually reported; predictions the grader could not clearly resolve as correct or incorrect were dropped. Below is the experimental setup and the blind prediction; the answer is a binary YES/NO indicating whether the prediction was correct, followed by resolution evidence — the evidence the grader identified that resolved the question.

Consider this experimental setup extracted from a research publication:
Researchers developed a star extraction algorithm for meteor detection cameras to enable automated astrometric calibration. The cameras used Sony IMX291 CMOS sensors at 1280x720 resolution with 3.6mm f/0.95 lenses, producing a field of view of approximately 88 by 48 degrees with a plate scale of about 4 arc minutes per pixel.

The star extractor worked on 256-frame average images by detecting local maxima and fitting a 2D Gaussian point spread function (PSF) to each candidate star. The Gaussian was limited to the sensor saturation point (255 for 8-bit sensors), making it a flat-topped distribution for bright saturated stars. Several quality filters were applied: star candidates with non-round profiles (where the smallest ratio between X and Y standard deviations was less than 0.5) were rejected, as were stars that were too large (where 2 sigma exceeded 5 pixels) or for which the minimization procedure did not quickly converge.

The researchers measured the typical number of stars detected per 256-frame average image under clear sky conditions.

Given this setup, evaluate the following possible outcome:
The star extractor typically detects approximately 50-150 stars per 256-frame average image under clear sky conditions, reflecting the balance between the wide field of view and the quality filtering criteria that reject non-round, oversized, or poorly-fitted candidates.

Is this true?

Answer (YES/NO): NO